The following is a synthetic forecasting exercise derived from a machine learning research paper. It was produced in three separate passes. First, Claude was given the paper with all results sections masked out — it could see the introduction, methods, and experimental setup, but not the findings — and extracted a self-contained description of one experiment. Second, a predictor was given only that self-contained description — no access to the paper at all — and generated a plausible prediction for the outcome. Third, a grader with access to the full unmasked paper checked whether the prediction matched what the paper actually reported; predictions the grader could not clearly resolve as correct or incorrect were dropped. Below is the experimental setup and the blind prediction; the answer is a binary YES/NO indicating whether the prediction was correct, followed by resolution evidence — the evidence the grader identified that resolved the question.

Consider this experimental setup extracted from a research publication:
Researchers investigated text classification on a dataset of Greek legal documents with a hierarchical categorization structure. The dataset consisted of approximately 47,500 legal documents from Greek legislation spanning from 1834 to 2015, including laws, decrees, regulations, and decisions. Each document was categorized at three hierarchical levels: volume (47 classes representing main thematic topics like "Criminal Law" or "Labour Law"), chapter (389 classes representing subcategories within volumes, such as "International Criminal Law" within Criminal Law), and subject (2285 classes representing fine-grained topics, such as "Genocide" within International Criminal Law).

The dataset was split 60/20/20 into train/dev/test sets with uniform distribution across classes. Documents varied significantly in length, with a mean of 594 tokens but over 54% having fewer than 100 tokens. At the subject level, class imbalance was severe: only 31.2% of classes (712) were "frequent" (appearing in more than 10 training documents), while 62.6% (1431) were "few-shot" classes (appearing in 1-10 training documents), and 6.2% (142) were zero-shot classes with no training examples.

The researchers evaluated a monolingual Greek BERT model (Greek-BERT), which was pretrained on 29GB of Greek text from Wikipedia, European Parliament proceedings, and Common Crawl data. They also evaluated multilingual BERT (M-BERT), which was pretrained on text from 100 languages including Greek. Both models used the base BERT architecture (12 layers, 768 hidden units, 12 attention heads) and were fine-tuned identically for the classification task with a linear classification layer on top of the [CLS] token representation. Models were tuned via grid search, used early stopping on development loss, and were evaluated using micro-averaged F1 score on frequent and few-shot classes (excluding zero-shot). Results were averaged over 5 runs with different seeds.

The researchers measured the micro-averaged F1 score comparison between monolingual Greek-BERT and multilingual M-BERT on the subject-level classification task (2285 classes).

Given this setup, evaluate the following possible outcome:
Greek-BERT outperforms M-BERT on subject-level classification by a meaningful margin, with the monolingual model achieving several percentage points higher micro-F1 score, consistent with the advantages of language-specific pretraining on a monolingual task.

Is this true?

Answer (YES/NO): YES